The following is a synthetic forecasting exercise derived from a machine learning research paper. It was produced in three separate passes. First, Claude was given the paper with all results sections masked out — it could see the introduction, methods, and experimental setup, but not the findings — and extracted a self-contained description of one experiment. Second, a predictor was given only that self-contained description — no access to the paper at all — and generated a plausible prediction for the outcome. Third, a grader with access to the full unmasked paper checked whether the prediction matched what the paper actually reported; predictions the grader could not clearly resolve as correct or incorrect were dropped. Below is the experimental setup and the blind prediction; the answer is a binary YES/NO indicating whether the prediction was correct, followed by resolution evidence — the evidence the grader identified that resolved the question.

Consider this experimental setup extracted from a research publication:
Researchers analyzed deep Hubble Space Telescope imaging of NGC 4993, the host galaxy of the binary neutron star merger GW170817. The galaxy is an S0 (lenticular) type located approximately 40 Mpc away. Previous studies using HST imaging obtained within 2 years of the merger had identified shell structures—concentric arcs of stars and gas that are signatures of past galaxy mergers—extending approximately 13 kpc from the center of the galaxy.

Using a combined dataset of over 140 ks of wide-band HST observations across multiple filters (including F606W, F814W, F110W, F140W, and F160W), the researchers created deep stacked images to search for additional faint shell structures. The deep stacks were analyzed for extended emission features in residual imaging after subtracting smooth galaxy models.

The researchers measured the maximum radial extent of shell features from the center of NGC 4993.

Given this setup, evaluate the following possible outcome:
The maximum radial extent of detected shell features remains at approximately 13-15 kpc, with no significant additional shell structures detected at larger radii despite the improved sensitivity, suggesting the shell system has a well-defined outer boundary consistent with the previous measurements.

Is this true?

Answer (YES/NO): YES